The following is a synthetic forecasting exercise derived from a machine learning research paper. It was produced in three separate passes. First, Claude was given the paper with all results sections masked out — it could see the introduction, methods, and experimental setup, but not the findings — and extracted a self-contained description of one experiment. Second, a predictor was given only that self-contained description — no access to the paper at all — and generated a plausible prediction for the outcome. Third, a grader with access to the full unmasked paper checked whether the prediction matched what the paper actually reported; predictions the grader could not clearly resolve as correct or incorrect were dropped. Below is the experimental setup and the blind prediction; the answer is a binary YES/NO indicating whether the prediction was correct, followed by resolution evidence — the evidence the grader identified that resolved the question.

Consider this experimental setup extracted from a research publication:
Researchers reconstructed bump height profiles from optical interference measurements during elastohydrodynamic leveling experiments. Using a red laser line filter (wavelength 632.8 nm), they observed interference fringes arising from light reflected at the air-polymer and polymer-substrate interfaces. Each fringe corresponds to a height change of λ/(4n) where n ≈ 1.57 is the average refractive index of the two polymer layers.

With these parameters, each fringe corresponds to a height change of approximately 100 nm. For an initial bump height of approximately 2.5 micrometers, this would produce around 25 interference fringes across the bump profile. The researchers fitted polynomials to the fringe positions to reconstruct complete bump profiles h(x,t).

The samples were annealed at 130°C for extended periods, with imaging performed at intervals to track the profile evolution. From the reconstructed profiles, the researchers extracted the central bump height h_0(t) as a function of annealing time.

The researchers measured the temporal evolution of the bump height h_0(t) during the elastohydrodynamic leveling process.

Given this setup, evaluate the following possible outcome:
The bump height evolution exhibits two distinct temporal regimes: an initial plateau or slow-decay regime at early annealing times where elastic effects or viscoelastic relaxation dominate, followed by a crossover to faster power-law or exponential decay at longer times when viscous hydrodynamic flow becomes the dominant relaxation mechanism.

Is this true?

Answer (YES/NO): NO